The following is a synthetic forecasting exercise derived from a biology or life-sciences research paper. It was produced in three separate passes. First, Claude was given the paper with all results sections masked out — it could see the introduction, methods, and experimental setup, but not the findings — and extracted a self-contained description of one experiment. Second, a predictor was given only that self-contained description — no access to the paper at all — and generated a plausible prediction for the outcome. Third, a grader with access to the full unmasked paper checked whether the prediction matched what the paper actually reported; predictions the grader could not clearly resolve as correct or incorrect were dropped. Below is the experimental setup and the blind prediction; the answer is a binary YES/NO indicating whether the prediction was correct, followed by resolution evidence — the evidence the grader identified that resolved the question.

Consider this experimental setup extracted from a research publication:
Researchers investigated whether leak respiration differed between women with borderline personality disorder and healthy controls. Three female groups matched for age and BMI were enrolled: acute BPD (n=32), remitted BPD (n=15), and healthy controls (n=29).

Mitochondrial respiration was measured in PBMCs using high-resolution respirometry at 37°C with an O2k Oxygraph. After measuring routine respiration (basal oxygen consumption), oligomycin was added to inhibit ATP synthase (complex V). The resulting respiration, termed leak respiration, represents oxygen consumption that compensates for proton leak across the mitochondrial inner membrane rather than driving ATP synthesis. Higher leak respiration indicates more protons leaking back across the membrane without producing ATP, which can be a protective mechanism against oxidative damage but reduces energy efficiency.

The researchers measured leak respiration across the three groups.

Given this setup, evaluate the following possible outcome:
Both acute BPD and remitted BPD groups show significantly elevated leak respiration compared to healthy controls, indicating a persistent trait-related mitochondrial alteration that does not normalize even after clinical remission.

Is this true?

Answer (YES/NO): NO